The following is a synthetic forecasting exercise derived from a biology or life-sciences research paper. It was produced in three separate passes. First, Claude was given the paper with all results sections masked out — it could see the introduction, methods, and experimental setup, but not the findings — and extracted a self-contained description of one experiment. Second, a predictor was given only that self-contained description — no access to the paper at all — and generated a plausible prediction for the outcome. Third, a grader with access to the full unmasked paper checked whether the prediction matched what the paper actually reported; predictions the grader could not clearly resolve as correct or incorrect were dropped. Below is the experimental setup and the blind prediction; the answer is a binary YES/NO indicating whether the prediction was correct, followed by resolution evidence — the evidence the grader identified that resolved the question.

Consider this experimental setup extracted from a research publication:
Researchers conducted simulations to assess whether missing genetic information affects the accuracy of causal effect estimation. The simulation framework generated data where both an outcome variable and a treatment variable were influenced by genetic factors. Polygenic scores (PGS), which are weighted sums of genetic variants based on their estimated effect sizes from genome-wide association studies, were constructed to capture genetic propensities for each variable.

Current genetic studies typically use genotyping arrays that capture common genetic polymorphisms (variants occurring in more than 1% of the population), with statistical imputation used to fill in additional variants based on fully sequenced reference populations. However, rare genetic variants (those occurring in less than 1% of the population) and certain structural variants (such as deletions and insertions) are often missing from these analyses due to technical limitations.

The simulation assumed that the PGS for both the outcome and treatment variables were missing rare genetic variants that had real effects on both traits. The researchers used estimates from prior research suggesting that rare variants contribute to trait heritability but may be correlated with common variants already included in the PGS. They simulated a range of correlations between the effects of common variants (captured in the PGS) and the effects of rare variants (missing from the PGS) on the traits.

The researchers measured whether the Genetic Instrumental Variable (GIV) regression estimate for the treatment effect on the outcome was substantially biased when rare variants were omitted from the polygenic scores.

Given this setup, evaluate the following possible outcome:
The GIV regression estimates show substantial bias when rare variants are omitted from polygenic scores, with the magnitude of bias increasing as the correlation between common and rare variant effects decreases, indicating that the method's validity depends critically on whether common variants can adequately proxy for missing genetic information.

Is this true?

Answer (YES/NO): NO